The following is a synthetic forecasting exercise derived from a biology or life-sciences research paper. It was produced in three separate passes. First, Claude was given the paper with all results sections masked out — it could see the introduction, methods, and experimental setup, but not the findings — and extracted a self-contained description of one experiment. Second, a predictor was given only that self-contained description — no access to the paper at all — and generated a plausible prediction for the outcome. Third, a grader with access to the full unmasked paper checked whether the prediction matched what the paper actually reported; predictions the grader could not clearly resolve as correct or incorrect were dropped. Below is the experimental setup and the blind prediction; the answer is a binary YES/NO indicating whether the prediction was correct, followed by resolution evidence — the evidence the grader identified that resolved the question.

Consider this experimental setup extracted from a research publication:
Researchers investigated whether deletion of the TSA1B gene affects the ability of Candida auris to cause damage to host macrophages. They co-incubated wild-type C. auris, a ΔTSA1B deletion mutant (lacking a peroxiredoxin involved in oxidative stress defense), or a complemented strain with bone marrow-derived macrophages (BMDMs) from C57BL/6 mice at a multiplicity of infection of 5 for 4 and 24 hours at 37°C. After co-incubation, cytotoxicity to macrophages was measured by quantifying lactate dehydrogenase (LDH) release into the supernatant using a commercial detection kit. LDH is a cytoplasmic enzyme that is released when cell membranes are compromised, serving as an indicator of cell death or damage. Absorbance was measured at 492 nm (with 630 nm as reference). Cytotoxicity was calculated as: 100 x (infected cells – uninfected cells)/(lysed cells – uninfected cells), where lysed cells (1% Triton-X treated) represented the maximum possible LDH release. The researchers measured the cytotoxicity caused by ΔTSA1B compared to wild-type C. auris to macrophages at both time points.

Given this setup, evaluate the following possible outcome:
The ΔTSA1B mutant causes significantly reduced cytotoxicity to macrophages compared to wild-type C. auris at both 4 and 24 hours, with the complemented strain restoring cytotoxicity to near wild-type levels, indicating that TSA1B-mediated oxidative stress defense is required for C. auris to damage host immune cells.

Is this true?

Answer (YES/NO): NO